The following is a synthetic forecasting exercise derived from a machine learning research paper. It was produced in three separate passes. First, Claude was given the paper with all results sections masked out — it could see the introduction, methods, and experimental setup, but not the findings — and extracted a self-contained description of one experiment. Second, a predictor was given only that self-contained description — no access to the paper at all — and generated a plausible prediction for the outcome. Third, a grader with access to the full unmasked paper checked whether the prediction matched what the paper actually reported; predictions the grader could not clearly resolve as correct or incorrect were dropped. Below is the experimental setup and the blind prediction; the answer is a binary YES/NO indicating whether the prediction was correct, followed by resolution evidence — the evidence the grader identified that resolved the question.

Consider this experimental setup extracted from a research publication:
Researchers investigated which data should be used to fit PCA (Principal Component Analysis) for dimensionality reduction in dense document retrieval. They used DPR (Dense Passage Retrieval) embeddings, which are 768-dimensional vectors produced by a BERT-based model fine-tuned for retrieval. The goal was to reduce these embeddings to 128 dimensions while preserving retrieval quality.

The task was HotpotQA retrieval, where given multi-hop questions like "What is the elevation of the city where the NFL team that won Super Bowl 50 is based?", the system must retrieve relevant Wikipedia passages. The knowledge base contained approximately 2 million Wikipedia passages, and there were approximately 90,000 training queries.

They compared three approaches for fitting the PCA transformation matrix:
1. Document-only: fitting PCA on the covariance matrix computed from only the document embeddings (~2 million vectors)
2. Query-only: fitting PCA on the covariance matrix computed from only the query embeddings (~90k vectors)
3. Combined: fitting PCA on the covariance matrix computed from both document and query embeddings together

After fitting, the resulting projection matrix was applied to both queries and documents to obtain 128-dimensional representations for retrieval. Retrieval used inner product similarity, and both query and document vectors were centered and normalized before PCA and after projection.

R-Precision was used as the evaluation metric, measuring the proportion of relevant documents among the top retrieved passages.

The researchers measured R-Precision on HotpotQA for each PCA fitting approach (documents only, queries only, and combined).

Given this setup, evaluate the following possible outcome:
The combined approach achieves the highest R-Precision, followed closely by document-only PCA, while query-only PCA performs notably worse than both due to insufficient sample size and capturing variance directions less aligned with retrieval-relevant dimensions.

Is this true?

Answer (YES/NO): NO